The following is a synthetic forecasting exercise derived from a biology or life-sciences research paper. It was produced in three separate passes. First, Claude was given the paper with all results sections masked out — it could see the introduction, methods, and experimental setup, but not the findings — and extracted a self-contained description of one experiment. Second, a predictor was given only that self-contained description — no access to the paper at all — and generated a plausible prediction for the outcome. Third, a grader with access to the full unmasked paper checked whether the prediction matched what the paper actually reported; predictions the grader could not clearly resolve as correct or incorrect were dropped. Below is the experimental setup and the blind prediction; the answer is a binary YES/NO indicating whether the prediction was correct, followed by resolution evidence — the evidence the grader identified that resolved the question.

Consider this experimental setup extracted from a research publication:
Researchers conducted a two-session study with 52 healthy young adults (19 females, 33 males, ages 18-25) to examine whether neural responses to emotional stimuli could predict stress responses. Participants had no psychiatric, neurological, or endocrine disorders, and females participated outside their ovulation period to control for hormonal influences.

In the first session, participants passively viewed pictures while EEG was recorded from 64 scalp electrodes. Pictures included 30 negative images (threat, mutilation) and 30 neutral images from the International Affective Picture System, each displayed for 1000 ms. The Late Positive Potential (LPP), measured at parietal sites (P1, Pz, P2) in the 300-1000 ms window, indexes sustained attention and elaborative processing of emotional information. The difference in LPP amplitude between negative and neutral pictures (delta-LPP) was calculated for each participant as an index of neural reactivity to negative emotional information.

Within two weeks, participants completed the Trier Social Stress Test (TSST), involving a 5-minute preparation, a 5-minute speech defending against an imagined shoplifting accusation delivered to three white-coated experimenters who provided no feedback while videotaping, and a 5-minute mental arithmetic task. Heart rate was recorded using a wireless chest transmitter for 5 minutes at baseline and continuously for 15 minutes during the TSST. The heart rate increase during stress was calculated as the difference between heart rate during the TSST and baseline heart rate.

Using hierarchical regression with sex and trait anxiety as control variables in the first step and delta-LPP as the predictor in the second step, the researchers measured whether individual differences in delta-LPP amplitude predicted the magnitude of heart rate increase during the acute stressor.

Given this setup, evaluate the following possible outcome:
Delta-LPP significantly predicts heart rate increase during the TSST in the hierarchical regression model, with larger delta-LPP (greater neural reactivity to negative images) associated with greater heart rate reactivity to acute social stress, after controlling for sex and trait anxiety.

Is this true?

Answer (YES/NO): YES